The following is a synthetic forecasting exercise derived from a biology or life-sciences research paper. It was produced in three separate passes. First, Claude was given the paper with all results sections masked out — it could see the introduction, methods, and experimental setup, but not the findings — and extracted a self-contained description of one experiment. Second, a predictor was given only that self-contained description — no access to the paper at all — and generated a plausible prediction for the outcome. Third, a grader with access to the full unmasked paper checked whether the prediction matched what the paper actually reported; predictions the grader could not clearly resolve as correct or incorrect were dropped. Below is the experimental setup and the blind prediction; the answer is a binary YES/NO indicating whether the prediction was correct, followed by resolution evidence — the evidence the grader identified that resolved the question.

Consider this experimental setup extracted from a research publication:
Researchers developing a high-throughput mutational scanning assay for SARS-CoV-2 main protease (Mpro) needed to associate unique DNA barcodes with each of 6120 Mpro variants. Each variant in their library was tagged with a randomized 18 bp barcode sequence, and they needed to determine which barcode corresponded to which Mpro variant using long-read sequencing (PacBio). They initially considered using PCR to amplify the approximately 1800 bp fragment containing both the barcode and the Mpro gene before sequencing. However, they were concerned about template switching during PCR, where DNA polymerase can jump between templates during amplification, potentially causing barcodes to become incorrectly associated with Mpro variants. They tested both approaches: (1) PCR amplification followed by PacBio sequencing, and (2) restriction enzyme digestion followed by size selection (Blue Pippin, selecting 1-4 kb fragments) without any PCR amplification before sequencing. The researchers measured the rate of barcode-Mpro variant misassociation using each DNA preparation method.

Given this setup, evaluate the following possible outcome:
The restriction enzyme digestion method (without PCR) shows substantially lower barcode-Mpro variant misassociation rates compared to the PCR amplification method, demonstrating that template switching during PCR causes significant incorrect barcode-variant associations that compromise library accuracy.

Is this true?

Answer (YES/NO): YES